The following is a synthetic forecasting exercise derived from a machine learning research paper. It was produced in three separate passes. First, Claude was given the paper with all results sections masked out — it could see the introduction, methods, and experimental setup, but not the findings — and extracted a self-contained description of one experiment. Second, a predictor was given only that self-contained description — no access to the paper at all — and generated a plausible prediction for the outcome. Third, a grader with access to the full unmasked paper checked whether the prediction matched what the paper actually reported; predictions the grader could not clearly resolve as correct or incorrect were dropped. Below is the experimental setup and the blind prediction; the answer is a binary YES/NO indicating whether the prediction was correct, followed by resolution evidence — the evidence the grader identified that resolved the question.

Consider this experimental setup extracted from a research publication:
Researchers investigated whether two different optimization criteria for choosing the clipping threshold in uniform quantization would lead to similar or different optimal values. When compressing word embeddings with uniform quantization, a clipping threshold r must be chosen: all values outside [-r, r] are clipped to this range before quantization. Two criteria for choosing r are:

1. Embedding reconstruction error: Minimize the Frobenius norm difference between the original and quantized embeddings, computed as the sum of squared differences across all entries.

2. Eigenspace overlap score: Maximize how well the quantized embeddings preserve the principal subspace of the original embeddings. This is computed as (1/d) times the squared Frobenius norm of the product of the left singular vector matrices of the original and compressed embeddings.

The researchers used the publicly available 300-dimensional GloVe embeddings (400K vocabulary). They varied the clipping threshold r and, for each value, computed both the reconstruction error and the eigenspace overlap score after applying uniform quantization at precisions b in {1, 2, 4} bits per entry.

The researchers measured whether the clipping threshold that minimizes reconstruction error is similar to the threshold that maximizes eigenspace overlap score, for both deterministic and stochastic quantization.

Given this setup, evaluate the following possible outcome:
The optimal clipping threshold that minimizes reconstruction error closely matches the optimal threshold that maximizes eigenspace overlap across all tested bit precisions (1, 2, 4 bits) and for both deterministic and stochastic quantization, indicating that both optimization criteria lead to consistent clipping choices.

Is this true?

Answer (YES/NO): YES